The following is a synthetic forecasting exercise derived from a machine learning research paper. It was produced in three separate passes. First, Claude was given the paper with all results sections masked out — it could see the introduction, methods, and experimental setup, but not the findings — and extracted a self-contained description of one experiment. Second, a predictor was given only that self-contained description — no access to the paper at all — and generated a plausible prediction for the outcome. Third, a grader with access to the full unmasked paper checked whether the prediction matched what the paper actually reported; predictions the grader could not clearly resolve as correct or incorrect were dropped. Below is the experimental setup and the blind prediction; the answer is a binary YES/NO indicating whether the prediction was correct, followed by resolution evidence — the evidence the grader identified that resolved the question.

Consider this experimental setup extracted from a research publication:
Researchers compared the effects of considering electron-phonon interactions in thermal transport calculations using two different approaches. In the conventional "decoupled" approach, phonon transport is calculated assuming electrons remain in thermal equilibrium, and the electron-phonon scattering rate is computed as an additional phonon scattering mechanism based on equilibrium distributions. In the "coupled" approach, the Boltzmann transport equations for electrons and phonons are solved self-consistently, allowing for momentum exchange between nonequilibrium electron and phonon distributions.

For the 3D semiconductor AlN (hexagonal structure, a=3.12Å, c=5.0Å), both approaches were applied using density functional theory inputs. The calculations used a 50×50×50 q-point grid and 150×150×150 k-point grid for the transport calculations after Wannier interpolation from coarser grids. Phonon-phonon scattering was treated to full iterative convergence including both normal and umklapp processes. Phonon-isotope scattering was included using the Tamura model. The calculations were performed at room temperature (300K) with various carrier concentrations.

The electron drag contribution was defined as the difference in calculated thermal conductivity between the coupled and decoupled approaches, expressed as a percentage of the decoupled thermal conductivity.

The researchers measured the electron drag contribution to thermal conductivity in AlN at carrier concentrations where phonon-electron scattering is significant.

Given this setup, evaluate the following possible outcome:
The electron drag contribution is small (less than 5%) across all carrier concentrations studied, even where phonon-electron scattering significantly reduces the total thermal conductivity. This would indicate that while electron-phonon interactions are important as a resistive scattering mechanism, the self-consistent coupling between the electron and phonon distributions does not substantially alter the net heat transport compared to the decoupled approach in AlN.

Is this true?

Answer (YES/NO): YES